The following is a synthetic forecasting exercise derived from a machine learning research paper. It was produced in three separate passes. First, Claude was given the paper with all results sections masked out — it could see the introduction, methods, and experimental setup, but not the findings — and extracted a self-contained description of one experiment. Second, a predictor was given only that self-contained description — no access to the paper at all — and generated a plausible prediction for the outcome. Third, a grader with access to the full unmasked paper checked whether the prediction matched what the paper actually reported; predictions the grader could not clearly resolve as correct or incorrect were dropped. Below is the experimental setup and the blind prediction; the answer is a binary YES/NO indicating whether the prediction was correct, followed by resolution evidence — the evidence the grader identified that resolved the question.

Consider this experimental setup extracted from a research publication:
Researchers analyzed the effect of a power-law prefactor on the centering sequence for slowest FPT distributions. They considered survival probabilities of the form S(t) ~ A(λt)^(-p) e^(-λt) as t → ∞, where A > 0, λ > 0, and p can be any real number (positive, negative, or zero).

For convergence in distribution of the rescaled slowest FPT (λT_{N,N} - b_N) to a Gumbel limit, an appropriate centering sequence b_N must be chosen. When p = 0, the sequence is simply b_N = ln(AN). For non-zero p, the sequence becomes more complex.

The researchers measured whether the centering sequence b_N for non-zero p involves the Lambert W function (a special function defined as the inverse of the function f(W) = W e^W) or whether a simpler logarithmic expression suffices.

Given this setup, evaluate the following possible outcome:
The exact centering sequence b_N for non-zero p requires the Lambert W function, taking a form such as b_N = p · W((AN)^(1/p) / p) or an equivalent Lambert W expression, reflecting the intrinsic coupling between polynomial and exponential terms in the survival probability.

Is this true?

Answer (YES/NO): YES